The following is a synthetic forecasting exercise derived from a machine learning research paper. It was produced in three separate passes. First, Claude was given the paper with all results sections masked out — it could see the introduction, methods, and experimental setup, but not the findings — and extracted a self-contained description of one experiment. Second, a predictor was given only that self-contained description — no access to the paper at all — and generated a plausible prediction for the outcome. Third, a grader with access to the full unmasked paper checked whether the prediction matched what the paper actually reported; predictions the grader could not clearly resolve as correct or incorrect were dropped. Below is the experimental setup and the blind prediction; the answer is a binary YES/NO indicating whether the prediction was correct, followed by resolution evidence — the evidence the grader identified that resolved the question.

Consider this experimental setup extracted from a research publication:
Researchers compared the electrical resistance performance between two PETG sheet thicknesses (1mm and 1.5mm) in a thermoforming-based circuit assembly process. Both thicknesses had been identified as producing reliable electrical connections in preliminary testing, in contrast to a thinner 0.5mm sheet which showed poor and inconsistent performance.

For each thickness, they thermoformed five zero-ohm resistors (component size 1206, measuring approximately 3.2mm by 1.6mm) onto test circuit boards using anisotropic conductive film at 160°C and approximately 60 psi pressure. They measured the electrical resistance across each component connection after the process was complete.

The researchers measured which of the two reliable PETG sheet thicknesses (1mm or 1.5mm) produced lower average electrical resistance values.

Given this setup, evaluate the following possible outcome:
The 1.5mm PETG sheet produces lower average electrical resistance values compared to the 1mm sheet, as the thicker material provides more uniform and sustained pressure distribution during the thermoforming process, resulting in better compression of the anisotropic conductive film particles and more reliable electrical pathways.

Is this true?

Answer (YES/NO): YES